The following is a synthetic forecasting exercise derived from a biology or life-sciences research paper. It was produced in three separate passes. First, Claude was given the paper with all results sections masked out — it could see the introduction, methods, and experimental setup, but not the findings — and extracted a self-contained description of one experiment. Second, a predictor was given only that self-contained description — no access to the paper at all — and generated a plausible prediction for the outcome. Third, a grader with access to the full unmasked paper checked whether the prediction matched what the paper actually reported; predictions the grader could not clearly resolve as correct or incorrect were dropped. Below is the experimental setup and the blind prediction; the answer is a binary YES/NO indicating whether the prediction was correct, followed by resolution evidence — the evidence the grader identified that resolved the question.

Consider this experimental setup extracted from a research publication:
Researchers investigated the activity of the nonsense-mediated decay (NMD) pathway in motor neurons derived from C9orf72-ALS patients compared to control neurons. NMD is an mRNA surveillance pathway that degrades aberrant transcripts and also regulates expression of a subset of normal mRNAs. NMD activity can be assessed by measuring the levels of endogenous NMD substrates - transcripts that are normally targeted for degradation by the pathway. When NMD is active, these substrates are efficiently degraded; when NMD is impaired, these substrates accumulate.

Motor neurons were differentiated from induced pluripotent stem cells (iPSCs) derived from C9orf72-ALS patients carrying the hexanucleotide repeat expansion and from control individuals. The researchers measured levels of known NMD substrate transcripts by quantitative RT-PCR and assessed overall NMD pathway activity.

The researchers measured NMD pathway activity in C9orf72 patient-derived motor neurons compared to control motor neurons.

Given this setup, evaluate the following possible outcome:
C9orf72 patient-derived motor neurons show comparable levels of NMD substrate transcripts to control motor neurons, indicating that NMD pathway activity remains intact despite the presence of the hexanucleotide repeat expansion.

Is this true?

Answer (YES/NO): NO